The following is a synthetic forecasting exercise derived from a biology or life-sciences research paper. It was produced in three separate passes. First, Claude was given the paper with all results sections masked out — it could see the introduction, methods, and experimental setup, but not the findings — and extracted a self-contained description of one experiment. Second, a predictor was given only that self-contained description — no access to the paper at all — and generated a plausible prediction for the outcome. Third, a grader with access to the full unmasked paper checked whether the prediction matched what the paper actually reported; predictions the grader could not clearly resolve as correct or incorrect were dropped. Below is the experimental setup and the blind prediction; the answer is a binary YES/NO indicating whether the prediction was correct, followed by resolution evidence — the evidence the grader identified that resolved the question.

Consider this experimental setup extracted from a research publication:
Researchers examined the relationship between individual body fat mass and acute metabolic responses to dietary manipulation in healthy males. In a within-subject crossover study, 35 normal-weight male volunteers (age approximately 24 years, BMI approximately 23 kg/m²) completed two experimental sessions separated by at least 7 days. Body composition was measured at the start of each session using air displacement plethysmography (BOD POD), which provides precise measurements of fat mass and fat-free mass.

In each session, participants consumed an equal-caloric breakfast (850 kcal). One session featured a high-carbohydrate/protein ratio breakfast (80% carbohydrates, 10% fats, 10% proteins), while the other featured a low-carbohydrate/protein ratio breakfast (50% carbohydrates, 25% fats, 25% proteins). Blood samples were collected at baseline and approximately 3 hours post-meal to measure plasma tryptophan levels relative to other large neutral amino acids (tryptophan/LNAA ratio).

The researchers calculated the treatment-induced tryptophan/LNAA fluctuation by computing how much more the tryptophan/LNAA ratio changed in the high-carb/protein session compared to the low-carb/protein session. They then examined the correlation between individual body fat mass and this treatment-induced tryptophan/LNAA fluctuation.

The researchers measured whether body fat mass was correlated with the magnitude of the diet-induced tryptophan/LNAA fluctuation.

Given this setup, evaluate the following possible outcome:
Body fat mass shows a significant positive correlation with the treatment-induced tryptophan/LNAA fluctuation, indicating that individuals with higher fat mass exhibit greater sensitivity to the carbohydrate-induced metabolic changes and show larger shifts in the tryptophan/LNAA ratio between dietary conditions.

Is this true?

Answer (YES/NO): YES